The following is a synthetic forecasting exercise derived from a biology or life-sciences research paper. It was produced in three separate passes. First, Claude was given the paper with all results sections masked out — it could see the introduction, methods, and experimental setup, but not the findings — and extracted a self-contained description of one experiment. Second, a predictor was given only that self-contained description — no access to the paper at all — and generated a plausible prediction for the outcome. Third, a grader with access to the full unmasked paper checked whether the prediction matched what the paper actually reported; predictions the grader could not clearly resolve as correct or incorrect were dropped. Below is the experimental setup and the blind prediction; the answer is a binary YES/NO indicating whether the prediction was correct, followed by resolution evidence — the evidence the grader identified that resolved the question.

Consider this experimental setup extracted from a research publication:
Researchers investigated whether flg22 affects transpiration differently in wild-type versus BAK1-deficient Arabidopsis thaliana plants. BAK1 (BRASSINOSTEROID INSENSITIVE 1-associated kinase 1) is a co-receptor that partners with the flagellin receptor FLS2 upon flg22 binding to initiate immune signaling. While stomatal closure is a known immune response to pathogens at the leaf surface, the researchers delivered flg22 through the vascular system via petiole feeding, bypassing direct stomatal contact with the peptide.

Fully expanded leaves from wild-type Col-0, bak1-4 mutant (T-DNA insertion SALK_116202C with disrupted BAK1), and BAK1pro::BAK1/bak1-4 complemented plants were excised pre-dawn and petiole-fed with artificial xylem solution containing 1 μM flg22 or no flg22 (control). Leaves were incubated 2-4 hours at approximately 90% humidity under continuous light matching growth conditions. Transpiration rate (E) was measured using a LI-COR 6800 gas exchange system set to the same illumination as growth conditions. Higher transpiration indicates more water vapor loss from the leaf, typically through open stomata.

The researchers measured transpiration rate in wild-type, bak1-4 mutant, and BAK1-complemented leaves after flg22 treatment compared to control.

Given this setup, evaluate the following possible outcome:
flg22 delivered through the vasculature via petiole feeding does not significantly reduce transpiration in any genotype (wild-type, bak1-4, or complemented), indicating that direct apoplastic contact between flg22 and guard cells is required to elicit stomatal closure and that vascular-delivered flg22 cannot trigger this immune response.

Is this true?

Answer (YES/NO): NO